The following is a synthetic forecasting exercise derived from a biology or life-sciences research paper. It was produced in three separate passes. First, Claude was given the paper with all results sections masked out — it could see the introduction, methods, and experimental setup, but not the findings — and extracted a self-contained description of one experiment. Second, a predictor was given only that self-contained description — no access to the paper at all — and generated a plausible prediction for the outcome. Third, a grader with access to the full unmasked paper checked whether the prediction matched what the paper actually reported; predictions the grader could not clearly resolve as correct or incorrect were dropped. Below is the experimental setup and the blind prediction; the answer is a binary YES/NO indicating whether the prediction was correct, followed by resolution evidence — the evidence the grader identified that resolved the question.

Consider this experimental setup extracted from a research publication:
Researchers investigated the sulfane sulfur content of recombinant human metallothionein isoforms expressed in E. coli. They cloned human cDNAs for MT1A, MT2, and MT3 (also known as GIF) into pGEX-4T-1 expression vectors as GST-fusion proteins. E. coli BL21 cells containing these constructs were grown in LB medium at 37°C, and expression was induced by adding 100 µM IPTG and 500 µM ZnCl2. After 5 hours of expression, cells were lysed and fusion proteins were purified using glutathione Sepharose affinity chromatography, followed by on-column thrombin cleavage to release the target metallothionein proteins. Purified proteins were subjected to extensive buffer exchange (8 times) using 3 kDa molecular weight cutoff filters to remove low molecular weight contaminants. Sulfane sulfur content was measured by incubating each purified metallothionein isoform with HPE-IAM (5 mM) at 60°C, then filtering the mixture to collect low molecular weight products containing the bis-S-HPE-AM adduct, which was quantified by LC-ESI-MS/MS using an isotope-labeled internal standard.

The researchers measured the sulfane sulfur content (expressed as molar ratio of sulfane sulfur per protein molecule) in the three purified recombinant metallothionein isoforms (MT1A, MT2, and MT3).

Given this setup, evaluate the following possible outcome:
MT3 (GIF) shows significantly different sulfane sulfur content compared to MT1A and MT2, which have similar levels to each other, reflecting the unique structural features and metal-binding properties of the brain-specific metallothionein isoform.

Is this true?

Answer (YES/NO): NO